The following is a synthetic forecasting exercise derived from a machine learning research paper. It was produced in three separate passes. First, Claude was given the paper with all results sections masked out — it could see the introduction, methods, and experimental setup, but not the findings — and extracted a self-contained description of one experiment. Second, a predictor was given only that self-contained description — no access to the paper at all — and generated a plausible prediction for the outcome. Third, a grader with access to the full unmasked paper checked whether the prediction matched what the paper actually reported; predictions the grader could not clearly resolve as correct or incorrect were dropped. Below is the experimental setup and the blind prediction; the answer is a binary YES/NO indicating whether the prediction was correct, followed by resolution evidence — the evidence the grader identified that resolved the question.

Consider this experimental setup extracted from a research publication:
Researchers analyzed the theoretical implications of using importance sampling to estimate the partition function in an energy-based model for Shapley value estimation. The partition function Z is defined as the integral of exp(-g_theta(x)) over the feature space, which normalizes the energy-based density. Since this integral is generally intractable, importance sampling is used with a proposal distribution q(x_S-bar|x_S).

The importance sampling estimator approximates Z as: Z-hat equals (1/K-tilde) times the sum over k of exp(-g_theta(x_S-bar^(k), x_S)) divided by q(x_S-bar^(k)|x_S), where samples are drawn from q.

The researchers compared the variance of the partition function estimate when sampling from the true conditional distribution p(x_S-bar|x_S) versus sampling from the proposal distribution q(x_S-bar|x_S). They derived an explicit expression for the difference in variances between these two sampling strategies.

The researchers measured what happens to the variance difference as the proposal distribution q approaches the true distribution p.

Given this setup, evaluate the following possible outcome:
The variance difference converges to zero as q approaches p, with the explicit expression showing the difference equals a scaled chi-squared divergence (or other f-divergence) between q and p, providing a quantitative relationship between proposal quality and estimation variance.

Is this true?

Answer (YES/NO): NO